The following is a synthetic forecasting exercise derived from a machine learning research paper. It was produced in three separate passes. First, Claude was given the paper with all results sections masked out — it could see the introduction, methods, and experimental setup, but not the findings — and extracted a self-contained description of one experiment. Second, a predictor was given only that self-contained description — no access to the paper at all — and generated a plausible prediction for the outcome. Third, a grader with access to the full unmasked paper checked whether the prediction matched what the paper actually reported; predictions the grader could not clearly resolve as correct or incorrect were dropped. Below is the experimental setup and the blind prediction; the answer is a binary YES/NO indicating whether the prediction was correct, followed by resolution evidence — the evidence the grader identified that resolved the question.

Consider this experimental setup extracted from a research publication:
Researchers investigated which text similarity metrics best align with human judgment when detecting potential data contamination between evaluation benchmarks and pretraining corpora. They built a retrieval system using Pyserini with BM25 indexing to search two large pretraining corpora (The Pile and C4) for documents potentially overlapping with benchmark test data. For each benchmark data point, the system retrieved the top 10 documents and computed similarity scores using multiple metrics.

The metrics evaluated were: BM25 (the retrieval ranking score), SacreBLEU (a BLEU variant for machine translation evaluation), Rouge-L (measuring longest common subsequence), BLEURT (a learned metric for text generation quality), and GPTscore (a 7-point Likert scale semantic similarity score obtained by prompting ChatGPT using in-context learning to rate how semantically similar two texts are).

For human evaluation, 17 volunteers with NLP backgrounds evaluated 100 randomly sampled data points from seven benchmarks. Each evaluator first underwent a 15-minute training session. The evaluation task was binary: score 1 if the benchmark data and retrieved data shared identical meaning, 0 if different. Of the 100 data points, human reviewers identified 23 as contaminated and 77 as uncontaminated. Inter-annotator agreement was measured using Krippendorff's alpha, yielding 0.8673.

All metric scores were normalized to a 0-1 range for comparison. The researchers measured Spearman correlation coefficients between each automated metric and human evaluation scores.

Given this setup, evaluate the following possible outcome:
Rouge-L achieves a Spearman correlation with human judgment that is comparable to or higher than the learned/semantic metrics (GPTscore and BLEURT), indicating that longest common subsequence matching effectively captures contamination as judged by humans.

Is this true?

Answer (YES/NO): NO